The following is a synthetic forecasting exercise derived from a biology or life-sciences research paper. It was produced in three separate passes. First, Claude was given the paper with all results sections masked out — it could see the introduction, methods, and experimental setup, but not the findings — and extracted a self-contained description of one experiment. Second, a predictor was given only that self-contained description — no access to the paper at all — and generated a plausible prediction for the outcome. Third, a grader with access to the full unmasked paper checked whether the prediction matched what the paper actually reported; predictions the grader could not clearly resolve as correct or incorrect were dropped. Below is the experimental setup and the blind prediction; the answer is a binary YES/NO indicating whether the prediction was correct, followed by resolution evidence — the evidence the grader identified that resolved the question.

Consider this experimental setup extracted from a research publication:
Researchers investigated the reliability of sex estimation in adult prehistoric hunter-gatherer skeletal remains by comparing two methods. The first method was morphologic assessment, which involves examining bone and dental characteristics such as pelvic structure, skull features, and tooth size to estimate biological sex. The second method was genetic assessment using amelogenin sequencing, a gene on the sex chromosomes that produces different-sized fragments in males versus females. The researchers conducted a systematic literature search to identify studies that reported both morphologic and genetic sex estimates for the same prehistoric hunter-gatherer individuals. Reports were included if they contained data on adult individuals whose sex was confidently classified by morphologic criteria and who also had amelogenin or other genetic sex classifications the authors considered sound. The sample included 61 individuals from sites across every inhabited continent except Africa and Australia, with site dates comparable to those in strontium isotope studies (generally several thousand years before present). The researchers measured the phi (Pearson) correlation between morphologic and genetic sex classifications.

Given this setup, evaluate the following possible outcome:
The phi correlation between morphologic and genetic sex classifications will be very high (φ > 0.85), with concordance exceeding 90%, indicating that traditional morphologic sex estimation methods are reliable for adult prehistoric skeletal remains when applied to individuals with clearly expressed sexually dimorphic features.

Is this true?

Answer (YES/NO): NO